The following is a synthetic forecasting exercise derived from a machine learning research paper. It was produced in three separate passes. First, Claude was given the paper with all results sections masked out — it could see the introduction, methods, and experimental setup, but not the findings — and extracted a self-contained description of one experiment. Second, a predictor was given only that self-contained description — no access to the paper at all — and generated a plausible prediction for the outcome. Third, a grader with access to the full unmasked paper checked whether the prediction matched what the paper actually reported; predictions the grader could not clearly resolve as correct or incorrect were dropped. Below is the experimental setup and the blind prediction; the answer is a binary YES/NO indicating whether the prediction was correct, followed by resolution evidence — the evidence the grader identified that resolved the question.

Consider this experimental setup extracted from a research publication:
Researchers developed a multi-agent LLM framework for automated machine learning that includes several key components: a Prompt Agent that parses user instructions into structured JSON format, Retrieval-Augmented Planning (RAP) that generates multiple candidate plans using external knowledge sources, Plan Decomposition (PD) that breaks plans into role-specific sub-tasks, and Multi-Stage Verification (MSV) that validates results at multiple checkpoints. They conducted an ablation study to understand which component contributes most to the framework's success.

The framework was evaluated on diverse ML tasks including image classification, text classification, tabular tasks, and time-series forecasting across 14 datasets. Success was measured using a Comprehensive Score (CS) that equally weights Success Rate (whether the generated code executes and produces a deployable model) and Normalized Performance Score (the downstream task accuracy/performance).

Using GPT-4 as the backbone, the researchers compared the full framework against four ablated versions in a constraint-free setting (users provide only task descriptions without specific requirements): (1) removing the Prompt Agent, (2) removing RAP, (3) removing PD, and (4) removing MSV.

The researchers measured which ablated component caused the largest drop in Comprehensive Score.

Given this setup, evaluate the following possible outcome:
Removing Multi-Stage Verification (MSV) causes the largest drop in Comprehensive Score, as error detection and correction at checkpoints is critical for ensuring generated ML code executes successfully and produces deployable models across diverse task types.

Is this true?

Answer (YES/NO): NO